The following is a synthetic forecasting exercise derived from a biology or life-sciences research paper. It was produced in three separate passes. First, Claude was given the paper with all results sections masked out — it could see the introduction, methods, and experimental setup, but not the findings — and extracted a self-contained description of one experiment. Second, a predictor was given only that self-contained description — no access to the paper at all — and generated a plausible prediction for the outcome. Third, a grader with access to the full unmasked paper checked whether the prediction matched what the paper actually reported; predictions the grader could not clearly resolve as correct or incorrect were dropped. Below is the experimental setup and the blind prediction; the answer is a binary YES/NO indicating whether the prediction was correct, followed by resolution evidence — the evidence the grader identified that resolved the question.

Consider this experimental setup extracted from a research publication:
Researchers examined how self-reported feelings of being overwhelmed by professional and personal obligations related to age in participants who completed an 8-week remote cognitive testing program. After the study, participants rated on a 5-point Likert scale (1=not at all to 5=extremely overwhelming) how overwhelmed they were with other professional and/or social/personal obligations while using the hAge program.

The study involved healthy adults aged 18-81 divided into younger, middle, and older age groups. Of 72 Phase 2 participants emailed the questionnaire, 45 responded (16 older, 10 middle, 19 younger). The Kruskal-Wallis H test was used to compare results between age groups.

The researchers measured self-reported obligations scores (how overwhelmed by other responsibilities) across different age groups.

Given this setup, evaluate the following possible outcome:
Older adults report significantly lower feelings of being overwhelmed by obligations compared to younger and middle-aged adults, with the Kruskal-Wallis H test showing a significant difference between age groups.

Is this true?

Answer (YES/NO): NO